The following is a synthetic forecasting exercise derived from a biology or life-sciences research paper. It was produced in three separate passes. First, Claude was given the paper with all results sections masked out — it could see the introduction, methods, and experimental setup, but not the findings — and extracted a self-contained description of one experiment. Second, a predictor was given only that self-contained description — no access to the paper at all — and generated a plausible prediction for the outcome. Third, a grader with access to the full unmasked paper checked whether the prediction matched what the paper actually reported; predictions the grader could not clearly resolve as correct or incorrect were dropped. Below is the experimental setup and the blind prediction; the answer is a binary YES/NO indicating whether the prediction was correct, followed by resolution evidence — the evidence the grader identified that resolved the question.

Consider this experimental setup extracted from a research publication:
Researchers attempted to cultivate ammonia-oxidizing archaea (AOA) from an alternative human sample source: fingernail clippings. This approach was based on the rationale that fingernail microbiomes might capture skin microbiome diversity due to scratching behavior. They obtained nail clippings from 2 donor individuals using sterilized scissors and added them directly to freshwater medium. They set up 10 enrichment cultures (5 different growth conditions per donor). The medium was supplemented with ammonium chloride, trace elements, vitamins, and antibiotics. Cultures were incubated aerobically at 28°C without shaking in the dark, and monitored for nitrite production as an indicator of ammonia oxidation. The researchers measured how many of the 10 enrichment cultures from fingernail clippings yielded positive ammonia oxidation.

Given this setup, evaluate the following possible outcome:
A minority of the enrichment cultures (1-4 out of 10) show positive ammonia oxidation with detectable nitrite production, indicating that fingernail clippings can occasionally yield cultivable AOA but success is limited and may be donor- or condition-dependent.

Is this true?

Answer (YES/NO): YES